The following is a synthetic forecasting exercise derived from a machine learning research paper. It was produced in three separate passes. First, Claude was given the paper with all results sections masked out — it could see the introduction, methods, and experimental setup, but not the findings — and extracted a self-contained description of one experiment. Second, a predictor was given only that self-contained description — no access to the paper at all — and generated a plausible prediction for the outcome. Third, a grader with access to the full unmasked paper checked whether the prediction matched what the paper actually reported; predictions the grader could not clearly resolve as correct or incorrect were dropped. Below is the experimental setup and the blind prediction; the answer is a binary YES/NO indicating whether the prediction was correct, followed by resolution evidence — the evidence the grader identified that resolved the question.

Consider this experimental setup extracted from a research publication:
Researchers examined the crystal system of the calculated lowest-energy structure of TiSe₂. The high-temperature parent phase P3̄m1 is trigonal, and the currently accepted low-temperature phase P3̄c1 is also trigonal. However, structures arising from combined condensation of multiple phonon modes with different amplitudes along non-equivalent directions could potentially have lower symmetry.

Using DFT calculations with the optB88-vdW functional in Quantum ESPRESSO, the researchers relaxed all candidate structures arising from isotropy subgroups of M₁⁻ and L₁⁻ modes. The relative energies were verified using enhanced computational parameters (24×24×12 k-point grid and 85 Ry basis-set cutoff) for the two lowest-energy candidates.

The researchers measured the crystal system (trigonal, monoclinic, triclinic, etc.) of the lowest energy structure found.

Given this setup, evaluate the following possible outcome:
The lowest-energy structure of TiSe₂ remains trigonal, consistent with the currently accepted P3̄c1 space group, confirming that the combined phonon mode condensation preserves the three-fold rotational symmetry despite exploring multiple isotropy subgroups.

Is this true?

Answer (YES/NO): NO